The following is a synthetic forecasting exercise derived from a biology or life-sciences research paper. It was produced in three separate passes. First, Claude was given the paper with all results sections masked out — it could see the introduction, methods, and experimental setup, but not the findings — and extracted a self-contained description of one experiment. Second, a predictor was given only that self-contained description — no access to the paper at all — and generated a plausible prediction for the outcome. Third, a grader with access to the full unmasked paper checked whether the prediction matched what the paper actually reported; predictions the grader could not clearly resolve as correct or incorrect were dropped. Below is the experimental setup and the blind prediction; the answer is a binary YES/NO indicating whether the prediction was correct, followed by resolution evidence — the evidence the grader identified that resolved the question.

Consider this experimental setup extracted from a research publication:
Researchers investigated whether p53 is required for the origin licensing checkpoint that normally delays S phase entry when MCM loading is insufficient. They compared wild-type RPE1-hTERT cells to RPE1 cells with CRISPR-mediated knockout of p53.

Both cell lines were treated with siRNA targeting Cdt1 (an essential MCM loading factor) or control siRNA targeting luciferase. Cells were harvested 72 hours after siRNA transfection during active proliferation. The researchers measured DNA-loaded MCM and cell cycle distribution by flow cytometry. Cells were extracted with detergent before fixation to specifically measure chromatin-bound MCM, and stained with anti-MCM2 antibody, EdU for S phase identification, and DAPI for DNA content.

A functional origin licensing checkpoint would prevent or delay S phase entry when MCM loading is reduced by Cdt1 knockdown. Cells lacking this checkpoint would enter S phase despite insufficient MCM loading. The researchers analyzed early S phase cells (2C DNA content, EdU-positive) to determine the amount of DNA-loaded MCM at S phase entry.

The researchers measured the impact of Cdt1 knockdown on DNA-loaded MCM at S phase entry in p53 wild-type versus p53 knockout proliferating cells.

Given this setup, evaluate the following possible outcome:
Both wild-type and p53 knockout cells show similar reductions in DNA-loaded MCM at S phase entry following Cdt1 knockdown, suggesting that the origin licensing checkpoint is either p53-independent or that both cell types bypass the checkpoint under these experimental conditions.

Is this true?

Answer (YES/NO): NO